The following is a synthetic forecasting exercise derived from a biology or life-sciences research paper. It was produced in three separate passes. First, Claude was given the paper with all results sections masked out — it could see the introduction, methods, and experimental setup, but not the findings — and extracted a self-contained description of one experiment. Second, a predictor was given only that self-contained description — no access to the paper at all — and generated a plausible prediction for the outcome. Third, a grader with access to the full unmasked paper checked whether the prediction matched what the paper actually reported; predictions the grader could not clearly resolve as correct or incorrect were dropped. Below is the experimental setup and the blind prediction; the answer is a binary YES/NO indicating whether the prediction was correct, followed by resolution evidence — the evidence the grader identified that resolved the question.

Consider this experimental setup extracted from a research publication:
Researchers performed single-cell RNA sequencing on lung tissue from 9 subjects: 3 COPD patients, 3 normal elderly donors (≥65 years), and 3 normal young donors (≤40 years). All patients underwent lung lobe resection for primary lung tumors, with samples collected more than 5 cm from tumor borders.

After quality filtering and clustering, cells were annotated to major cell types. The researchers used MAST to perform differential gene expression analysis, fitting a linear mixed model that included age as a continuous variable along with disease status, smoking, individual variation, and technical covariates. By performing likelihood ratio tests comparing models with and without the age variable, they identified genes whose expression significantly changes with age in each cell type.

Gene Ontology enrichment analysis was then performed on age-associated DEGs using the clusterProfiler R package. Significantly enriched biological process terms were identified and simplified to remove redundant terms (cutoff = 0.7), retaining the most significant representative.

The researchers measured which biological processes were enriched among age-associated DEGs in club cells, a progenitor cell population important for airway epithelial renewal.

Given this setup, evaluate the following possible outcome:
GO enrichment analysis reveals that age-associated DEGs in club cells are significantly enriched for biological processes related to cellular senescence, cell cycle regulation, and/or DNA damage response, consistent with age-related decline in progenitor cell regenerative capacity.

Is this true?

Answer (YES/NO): YES